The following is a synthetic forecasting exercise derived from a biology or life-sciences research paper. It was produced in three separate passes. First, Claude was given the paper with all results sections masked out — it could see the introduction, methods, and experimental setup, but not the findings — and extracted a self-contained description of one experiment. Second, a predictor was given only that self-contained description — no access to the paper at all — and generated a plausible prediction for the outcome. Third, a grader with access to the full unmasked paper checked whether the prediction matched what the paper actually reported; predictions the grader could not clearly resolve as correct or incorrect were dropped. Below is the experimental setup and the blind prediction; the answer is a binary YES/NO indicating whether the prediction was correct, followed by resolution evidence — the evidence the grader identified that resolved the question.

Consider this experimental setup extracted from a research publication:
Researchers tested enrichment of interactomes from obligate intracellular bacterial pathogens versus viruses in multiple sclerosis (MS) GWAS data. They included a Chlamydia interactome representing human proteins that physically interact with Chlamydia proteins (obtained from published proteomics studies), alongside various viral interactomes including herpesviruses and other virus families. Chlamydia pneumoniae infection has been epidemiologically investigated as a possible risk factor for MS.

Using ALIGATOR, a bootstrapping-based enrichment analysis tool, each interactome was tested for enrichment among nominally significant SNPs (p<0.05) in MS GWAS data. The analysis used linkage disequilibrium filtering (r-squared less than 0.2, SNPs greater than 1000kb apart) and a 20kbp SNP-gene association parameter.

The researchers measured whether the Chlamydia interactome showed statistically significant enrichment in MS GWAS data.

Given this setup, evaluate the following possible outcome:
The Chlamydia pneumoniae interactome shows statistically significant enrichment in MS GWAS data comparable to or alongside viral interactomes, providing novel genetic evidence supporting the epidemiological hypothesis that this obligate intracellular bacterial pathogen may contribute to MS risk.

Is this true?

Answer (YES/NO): NO